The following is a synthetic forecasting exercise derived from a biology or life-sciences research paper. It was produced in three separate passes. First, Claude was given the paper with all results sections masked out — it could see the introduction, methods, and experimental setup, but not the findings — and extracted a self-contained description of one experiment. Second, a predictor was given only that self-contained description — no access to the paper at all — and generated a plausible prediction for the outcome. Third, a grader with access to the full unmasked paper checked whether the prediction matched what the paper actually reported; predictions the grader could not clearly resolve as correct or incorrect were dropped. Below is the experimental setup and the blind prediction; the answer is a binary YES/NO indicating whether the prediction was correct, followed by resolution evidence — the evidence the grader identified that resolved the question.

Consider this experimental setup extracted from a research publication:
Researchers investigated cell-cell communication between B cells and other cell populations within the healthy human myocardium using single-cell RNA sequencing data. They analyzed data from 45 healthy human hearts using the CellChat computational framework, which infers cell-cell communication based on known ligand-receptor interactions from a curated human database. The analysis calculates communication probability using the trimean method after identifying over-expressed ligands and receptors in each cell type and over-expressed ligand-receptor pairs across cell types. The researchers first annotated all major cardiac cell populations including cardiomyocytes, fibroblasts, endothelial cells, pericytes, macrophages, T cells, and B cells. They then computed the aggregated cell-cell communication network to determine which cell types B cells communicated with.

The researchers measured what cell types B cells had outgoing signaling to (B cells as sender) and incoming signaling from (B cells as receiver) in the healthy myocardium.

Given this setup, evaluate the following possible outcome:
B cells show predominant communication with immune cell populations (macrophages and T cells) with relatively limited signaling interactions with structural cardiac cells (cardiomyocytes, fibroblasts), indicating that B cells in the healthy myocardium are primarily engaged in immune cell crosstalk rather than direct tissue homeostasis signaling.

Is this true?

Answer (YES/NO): NO